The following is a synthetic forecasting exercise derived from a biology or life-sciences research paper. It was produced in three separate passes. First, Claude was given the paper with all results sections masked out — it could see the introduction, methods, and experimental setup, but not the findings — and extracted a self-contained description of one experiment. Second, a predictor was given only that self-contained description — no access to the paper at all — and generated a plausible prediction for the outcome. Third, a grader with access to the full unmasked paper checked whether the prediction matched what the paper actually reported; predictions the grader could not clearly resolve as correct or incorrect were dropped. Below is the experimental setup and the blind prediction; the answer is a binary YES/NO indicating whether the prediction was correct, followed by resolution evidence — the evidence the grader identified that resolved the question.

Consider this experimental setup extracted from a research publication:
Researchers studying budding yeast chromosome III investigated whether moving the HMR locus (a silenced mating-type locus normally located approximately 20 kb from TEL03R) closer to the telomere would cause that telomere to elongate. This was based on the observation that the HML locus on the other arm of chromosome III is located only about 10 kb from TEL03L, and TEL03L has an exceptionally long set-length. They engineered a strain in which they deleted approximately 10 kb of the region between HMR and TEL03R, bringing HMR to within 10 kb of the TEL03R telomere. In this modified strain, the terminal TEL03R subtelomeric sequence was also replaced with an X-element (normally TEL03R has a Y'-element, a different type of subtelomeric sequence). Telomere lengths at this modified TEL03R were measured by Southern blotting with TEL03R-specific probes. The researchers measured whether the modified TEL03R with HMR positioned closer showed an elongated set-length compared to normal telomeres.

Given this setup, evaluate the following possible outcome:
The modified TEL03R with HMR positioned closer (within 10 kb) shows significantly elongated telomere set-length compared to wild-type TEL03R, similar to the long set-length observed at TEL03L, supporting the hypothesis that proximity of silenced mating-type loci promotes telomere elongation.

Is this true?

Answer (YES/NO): NO